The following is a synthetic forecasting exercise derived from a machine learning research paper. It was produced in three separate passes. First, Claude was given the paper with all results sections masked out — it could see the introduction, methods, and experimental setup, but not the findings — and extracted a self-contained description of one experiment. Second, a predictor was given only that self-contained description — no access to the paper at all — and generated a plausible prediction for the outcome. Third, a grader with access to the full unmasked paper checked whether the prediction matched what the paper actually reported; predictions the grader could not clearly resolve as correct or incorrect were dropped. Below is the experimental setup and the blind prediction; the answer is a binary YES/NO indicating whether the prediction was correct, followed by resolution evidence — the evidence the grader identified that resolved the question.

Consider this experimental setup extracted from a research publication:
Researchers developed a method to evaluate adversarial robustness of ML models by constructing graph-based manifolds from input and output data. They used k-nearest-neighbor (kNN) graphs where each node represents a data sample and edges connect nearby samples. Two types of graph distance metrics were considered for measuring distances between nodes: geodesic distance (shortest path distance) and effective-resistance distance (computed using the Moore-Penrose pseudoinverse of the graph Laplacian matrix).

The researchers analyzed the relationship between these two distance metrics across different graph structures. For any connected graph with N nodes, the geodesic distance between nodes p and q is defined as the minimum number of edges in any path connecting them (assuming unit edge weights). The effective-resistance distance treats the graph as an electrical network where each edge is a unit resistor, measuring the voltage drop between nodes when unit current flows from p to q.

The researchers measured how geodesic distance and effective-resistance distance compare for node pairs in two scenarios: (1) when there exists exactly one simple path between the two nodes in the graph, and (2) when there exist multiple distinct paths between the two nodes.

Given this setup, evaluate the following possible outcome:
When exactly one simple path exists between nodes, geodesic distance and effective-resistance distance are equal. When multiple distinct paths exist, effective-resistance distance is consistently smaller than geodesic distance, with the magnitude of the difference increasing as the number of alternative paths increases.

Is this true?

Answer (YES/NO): NO